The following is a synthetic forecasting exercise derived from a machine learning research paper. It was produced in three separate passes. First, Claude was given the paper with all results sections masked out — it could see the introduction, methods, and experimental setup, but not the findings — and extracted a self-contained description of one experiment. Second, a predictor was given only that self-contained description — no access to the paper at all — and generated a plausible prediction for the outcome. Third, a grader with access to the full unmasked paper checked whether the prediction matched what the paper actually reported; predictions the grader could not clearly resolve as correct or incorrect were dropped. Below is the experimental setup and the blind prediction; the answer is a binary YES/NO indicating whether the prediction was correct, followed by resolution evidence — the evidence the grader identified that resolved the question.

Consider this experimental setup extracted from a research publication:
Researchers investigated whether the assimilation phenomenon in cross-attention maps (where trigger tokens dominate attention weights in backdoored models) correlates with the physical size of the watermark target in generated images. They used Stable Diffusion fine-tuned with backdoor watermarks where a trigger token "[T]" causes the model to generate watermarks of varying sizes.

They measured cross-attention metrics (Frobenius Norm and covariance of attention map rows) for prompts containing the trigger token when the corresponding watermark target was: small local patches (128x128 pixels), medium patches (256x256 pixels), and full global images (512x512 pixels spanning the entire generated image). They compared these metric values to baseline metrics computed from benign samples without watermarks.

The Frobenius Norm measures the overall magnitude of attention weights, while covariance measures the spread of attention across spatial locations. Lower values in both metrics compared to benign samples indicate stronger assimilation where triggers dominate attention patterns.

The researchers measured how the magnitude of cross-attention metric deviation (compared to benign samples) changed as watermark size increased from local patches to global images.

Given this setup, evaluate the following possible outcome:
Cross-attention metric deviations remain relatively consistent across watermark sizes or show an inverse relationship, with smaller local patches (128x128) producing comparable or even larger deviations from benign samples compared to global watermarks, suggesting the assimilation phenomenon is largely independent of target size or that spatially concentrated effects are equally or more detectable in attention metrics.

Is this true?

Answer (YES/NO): NO